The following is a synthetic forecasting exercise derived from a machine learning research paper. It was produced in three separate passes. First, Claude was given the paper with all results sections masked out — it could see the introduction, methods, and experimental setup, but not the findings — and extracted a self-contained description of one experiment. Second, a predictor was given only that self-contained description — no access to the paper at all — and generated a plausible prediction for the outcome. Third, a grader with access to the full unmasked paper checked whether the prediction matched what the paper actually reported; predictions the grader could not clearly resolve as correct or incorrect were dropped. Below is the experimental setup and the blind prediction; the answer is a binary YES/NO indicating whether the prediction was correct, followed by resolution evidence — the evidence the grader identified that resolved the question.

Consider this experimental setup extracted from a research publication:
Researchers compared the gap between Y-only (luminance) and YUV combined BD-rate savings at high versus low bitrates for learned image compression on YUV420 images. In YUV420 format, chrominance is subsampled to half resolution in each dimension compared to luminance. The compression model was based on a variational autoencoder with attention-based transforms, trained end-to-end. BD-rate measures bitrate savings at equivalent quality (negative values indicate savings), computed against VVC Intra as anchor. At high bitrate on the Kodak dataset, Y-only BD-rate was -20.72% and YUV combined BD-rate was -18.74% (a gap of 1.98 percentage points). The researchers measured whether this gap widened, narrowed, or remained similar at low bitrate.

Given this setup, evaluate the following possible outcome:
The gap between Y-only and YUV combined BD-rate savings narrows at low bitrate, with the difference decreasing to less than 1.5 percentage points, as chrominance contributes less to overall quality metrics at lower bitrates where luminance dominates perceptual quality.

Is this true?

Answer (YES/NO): NO